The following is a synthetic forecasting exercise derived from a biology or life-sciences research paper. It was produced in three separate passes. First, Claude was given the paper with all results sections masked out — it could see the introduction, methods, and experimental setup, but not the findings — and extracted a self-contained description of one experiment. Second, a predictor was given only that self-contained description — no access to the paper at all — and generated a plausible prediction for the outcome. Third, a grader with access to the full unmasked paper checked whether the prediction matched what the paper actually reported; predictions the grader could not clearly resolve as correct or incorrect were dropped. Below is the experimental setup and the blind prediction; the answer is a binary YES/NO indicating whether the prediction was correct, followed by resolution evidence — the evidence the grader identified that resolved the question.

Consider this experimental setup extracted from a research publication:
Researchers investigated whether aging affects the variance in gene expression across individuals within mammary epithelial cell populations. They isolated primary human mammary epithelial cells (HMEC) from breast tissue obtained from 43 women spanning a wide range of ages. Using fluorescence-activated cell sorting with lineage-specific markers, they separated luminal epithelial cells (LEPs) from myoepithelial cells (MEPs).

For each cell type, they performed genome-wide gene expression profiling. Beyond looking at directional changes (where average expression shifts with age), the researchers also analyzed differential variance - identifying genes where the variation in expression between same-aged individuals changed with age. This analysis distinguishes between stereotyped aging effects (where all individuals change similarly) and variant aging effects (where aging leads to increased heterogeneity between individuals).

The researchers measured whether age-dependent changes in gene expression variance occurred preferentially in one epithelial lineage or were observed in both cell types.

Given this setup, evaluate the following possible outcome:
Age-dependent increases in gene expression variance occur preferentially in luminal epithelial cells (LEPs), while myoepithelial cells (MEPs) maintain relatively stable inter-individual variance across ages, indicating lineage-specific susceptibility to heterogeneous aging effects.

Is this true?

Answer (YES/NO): NO